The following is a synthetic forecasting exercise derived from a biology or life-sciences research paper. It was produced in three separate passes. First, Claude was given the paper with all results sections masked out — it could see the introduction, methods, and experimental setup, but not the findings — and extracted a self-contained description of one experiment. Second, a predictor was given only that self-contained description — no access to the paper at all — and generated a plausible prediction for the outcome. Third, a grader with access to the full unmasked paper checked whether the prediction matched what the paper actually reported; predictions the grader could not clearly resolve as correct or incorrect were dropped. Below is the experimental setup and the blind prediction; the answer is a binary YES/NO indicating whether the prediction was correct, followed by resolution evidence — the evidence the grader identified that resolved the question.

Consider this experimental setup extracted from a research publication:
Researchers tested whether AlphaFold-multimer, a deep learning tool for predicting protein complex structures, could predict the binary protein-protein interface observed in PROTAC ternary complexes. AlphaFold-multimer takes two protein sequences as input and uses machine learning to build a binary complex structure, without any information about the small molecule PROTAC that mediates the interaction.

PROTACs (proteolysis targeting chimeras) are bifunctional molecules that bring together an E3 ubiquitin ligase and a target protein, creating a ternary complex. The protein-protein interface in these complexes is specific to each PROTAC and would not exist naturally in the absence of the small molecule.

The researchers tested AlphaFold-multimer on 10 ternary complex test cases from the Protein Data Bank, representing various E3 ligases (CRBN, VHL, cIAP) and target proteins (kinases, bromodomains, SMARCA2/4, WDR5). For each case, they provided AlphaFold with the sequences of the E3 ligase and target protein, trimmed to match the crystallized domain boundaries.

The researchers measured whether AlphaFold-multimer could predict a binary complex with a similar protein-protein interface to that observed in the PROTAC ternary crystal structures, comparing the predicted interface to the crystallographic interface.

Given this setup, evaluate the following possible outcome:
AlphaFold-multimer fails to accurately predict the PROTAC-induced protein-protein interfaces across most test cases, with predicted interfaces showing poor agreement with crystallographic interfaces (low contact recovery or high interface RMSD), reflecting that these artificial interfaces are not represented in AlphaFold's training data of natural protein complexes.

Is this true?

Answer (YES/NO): YES